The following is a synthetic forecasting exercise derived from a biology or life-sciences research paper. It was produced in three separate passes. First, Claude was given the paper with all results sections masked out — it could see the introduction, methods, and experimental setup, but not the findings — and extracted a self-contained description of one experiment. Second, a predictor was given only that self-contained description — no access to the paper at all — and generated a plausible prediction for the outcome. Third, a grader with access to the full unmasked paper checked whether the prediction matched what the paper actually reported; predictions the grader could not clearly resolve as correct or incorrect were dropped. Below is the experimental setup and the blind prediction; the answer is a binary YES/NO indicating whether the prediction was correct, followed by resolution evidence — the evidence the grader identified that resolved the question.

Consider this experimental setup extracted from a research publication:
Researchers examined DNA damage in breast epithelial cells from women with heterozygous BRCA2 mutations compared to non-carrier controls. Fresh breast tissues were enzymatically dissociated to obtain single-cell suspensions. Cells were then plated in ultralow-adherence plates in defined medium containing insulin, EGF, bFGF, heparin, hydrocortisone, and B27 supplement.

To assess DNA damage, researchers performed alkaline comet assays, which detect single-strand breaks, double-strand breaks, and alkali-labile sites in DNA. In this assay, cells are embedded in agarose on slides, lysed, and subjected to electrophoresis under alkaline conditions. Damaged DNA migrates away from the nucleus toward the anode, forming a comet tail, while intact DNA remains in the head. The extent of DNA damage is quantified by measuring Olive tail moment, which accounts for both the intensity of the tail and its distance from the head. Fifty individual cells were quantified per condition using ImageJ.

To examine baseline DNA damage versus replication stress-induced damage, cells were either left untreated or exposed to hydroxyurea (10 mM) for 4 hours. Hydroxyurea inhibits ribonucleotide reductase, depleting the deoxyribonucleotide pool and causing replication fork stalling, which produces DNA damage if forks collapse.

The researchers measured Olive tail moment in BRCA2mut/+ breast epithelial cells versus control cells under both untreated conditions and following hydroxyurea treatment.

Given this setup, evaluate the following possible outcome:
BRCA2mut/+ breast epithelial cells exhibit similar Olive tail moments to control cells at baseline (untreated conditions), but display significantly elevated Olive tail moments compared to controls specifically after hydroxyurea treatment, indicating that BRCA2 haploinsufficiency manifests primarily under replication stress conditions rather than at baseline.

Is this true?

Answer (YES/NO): NO